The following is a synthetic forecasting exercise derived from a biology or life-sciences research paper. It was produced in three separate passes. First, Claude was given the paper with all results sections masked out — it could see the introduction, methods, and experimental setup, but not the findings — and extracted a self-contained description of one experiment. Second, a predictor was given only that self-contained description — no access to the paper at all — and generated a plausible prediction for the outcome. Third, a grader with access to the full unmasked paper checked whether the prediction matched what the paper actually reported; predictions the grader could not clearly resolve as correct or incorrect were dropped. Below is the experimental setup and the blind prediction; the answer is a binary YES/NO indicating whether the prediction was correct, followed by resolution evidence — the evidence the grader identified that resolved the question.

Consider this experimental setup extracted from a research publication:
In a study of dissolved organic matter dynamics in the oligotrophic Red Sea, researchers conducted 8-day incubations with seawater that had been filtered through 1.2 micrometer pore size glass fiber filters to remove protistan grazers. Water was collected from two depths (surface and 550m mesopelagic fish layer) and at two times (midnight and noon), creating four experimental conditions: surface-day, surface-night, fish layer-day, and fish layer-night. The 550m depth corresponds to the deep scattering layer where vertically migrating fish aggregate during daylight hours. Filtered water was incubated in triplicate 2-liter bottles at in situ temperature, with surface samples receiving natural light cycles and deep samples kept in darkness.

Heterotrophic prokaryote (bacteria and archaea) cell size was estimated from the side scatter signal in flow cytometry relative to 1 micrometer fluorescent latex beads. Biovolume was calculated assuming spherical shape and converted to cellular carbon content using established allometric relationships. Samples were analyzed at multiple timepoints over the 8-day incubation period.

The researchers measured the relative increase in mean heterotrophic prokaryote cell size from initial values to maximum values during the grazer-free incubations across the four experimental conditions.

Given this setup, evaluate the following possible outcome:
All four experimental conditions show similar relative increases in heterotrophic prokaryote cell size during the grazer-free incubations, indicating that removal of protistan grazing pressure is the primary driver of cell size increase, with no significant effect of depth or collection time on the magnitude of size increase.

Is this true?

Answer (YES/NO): NO